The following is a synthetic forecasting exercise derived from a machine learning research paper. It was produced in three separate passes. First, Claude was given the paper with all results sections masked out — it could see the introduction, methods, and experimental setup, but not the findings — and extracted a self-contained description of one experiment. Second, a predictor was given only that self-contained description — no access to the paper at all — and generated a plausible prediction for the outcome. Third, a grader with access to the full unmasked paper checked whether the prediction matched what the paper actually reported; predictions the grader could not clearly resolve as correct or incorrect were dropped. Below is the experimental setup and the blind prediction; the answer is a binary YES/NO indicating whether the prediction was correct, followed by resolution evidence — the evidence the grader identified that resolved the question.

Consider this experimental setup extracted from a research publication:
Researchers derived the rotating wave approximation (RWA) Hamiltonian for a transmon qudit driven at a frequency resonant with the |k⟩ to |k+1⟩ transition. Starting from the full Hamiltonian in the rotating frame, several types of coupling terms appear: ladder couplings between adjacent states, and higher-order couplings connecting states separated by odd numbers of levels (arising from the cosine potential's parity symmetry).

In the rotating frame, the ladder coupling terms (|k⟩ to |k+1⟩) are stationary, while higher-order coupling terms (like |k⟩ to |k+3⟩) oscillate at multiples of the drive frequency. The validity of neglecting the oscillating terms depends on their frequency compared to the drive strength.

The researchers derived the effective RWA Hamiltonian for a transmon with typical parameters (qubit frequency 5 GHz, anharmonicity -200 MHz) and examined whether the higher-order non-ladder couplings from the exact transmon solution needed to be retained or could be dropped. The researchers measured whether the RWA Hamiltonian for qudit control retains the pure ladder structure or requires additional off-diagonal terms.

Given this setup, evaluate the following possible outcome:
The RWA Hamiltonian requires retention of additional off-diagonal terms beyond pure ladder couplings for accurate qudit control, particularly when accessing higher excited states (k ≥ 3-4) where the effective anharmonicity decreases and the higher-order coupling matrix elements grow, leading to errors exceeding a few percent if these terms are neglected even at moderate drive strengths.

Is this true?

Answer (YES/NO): NO